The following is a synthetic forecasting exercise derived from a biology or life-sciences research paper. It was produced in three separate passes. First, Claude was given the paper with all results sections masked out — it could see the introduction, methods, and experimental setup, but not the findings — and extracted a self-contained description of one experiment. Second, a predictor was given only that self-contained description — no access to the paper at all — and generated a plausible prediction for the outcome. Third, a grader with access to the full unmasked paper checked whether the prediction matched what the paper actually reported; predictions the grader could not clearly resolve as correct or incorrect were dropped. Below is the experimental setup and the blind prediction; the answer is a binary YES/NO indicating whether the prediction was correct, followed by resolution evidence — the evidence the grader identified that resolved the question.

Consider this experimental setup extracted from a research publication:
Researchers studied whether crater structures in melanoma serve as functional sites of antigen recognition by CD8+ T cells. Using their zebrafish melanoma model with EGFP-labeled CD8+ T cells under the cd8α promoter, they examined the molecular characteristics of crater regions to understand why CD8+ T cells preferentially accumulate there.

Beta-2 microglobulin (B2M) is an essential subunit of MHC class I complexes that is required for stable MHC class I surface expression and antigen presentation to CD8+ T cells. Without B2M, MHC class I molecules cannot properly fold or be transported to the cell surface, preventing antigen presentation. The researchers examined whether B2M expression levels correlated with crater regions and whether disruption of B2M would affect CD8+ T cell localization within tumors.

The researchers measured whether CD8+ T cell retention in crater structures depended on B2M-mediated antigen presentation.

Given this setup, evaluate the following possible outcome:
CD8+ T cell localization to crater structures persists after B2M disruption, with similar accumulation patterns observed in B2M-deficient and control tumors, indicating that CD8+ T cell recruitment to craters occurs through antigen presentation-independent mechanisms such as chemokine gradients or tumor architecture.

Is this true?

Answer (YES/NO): NO